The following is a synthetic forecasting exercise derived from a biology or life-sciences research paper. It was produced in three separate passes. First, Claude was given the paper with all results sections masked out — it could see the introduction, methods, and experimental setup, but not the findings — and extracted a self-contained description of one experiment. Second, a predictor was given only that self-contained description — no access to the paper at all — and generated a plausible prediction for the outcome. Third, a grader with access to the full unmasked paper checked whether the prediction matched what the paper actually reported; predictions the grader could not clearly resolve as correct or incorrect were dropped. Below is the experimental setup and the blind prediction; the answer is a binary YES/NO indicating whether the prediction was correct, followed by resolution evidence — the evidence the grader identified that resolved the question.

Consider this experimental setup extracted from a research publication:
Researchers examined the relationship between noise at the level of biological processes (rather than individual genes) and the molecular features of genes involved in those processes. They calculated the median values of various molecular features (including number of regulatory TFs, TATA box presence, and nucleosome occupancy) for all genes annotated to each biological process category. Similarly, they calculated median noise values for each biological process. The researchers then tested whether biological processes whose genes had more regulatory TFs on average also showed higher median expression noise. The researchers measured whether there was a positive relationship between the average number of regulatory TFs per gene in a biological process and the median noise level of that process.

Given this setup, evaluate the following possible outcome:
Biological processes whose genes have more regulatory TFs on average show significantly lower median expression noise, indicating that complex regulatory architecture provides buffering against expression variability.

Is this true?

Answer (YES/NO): NO